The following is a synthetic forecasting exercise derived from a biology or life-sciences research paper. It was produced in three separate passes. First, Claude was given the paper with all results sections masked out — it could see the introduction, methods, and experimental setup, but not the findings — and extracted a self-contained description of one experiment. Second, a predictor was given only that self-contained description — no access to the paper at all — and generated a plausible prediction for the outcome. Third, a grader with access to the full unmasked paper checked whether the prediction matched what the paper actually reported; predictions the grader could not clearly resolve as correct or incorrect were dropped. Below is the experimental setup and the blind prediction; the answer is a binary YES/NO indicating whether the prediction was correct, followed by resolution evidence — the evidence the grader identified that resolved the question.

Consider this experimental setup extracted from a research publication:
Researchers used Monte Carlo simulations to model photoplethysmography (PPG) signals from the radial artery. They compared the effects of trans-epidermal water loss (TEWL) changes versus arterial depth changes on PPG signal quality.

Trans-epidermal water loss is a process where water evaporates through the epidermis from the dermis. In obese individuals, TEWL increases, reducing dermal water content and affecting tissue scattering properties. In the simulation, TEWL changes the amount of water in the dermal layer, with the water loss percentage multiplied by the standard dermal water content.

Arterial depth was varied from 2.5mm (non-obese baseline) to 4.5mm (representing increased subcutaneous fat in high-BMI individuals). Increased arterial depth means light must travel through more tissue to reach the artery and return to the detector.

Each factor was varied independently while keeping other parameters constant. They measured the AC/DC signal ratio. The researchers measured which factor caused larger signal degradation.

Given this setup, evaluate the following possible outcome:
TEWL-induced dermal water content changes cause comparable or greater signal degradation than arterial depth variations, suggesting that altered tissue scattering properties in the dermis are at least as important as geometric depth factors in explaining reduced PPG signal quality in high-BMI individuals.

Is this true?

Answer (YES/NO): NO